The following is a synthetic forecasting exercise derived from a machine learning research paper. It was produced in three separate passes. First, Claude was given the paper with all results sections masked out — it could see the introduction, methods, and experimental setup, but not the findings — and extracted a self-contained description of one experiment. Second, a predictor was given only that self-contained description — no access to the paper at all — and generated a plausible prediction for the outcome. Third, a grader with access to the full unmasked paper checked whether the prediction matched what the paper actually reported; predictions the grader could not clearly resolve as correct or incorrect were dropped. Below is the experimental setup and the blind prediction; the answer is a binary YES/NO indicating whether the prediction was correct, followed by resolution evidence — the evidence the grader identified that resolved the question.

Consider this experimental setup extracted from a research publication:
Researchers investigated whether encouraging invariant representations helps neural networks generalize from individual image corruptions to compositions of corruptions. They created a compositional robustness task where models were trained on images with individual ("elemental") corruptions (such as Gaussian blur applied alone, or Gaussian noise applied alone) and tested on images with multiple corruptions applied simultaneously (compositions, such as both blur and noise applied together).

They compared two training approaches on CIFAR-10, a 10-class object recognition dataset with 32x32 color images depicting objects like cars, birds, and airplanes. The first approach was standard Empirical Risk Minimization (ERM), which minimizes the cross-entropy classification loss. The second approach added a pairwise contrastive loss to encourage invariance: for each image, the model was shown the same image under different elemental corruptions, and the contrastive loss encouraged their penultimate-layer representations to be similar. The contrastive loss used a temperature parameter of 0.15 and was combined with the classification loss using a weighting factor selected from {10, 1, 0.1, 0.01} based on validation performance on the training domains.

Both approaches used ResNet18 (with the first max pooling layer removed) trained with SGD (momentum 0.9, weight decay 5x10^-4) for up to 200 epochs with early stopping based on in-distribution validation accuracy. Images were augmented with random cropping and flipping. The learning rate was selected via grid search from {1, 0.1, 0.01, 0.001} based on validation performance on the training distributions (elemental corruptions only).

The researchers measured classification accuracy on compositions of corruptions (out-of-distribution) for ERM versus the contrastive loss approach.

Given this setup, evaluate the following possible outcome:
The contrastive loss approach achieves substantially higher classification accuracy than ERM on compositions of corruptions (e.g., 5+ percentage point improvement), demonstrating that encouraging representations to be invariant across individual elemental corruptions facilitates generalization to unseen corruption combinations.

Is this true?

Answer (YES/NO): NO